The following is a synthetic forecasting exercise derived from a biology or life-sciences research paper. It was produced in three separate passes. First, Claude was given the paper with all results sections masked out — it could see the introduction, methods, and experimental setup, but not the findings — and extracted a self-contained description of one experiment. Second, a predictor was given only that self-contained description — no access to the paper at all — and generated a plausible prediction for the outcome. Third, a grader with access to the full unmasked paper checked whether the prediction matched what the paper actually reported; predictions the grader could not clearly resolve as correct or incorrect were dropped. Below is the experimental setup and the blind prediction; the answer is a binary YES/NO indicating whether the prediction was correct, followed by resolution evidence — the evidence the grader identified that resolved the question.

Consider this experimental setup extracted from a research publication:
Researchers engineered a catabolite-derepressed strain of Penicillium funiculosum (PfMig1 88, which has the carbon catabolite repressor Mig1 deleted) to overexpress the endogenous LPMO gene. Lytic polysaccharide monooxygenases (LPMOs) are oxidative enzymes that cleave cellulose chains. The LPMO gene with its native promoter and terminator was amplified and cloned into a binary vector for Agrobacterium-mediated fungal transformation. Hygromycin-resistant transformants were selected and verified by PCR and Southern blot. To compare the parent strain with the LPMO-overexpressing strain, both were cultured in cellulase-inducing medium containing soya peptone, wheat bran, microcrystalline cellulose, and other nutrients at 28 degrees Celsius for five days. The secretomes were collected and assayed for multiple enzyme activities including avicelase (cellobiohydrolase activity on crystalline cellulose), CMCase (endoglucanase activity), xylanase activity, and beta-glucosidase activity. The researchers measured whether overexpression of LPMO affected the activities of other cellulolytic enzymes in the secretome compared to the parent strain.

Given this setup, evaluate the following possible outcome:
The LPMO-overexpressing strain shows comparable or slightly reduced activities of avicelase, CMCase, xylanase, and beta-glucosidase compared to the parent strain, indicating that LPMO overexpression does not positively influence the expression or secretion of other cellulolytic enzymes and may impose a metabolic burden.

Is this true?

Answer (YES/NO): YES